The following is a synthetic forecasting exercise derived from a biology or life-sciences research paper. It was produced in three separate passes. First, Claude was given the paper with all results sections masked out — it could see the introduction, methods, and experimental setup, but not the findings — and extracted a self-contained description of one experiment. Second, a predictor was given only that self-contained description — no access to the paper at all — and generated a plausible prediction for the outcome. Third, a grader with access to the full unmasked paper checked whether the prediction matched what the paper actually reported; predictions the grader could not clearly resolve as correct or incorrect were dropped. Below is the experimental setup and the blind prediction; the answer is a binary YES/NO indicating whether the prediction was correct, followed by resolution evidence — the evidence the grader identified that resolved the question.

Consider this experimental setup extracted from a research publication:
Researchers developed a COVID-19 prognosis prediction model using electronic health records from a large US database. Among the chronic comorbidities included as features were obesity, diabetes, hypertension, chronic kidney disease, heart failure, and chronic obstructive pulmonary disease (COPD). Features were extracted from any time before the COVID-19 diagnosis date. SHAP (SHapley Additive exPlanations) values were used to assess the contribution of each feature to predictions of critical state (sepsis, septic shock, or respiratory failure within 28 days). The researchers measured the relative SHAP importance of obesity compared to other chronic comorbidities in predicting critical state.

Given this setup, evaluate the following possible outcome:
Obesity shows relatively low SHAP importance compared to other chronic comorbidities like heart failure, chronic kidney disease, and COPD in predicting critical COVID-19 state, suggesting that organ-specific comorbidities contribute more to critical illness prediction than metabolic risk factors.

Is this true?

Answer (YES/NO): NO